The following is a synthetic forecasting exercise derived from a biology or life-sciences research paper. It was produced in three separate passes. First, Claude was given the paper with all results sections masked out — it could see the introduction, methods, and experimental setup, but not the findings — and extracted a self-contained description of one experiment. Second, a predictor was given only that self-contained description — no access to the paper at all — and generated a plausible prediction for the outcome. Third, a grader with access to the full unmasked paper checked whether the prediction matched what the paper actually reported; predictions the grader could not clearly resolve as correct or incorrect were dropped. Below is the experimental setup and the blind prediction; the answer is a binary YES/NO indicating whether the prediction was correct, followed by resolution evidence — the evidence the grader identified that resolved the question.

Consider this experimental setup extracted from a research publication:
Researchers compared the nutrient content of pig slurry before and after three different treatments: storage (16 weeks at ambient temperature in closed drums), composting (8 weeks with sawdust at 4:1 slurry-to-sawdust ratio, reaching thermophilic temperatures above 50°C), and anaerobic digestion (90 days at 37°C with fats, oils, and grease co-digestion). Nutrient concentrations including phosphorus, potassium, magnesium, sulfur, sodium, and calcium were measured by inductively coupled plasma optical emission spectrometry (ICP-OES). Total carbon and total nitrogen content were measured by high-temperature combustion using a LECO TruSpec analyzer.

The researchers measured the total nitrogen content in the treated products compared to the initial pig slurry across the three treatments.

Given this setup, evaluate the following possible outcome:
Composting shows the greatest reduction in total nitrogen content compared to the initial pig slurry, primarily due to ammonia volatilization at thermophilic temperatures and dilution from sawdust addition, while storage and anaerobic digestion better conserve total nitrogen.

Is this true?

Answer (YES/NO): YES